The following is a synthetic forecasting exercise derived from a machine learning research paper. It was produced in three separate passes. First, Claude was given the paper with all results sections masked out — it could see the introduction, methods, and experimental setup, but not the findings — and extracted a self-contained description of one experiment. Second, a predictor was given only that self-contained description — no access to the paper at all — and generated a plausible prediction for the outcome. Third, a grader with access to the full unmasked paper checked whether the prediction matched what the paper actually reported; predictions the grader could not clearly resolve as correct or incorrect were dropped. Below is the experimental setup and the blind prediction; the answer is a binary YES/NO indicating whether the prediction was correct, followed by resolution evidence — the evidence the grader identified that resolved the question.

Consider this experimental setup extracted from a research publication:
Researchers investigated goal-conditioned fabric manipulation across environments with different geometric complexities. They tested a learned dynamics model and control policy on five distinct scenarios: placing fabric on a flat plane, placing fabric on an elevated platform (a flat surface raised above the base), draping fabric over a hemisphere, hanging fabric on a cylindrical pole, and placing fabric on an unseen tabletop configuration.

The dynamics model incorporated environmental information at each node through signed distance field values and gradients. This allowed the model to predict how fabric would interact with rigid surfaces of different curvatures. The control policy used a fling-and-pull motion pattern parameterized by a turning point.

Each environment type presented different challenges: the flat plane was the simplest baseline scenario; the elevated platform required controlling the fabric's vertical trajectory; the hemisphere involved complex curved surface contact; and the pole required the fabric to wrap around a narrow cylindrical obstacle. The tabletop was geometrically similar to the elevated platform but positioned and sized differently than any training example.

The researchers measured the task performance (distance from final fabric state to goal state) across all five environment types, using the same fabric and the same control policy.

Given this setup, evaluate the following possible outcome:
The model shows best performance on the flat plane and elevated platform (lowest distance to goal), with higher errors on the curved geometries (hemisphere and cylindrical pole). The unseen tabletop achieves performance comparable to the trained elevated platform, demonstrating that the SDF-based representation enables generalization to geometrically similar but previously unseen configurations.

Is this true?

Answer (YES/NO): NO